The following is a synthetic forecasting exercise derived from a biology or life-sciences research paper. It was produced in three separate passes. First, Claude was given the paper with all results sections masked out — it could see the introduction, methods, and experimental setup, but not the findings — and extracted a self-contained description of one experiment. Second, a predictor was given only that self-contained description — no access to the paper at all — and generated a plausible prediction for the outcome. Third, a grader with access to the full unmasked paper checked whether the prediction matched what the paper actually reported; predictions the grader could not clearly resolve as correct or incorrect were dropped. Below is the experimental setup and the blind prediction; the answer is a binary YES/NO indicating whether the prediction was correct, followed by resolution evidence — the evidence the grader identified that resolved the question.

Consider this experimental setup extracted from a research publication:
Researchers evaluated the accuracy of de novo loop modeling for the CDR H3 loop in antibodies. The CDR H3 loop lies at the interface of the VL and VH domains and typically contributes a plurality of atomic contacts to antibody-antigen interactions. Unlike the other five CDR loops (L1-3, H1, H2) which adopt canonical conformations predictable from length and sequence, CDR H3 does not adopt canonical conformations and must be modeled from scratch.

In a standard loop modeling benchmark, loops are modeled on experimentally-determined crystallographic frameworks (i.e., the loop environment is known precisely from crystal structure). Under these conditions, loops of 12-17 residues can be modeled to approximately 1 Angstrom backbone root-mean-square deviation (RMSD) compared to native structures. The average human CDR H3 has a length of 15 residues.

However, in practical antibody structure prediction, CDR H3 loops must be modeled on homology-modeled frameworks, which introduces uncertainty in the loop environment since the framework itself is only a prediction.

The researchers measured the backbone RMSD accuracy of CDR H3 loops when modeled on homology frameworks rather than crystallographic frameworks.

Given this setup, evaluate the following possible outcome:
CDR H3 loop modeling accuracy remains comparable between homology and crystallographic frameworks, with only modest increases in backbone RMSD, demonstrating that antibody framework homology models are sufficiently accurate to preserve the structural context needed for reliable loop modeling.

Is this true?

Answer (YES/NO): NO